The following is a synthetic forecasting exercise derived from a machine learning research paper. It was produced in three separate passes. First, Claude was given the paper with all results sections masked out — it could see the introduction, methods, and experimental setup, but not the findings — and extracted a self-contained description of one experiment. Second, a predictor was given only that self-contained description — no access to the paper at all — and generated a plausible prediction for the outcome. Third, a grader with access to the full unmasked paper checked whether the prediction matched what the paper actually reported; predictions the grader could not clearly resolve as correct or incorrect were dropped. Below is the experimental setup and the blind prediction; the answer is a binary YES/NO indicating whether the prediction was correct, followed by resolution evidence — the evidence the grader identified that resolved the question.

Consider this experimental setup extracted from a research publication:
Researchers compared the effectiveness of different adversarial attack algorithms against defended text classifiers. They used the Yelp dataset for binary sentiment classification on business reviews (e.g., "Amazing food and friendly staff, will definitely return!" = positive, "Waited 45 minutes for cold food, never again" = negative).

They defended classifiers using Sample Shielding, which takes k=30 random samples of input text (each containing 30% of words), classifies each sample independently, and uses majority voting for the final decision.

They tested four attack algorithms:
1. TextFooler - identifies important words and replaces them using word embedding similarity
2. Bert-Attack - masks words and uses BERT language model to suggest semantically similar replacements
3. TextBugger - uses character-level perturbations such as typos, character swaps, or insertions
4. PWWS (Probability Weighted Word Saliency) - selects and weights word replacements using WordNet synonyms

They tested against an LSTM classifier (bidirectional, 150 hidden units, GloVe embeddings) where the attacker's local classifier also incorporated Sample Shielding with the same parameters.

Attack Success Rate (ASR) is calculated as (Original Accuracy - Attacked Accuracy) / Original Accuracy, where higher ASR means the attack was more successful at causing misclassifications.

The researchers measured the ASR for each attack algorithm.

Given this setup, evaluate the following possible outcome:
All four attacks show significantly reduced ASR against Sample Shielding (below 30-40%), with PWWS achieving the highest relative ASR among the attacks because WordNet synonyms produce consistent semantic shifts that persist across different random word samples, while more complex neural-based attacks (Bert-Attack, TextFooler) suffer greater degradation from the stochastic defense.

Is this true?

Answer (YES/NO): YES